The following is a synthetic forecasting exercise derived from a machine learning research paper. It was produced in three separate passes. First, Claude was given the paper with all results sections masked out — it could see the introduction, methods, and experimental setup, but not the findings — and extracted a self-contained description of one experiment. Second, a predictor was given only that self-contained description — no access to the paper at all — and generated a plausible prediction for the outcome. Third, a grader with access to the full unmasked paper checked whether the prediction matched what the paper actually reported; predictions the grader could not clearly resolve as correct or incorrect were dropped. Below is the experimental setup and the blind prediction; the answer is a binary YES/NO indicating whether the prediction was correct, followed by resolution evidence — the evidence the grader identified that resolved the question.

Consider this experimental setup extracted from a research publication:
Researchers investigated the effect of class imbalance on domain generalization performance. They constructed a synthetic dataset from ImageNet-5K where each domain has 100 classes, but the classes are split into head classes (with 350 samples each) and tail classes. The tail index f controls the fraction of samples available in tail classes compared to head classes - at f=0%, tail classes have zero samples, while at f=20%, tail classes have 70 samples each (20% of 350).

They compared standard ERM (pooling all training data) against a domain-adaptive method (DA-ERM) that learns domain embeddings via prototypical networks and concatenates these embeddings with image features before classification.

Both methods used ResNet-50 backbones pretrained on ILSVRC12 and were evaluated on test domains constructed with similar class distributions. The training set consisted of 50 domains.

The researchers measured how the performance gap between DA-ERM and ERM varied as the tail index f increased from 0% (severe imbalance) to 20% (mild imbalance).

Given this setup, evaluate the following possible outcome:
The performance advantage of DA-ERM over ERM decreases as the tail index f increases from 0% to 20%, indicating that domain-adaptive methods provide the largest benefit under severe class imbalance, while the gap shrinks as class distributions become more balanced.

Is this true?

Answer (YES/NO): YES